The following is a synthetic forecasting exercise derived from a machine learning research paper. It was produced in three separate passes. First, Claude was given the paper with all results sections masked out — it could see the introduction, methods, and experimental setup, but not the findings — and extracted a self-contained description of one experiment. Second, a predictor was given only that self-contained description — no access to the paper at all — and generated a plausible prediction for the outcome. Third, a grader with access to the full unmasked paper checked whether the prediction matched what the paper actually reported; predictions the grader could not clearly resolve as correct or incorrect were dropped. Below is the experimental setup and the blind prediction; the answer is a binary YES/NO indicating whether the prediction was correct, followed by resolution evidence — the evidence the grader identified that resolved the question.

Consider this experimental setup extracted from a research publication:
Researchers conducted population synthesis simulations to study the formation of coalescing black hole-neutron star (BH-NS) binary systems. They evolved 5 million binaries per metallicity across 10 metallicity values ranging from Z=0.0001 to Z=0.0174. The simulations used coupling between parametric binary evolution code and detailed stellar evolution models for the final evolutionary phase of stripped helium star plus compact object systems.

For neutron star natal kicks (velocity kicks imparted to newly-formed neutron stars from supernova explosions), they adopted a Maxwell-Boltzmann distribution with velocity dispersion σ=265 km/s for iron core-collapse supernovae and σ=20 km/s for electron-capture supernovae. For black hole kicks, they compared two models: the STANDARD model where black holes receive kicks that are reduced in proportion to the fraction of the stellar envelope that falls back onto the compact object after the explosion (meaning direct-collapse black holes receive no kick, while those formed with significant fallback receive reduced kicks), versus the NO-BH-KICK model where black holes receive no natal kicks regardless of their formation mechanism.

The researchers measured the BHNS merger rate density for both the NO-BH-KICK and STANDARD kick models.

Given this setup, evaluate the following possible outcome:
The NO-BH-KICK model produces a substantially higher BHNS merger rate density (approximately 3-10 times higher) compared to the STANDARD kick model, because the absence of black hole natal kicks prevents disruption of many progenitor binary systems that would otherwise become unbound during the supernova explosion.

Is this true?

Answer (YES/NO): NO